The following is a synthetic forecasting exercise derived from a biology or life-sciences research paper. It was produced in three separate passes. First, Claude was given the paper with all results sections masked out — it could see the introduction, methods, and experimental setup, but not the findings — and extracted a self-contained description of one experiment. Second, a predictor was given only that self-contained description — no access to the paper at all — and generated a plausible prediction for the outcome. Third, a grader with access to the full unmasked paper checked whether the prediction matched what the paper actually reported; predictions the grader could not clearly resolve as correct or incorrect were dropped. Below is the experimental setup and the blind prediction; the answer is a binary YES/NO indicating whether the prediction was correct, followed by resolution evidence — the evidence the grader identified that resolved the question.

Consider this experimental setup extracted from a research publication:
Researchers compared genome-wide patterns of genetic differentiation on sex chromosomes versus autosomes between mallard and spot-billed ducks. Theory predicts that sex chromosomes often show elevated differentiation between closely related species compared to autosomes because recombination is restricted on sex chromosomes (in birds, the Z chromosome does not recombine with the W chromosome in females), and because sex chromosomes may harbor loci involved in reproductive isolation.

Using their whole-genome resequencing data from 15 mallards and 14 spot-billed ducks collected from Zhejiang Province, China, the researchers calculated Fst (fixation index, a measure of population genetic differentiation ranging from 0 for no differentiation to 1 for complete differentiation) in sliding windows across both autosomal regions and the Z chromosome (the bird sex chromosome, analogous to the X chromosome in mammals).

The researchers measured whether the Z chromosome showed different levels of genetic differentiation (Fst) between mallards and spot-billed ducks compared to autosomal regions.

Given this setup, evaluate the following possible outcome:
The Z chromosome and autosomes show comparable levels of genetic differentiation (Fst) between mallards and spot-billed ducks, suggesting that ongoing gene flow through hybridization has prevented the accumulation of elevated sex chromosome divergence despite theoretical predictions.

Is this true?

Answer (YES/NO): NO